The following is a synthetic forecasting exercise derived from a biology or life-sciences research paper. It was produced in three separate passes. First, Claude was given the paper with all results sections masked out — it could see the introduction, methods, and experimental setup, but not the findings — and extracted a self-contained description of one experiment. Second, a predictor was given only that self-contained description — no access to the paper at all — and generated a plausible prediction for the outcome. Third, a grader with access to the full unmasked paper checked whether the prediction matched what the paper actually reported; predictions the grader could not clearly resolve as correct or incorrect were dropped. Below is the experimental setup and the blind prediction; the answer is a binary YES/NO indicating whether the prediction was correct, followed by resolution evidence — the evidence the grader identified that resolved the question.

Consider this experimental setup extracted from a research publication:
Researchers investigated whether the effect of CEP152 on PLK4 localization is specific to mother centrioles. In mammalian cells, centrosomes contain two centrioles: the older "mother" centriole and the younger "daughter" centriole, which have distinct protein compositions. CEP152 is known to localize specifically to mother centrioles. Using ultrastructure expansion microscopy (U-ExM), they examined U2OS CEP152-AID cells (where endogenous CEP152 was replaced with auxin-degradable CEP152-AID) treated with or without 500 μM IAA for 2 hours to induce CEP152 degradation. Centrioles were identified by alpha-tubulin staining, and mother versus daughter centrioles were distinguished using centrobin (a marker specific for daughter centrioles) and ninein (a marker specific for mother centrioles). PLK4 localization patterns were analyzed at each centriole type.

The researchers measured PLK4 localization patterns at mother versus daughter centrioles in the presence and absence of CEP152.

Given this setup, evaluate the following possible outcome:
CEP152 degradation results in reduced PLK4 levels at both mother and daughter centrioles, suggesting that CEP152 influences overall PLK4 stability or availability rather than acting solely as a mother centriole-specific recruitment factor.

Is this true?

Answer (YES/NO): NO